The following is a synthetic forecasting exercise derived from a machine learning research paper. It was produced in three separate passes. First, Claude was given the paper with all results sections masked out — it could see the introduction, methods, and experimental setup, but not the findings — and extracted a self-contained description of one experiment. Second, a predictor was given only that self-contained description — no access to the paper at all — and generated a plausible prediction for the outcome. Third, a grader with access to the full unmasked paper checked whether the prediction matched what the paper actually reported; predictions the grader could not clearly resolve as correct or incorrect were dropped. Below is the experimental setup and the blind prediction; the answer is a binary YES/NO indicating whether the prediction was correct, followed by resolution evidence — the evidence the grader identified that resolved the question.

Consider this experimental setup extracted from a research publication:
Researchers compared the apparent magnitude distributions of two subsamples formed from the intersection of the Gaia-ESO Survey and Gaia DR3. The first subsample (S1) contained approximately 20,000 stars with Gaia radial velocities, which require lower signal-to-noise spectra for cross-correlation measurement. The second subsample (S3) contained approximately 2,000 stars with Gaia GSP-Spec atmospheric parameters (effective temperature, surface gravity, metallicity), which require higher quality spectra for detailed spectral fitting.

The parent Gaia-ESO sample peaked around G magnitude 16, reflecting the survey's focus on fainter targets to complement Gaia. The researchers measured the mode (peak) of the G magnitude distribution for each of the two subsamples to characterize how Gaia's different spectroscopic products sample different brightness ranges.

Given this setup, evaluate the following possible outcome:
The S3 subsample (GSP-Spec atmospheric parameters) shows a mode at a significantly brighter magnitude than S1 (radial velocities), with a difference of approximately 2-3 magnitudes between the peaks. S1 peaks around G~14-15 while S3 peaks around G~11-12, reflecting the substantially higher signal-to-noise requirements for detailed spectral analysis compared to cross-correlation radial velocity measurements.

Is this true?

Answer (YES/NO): NO